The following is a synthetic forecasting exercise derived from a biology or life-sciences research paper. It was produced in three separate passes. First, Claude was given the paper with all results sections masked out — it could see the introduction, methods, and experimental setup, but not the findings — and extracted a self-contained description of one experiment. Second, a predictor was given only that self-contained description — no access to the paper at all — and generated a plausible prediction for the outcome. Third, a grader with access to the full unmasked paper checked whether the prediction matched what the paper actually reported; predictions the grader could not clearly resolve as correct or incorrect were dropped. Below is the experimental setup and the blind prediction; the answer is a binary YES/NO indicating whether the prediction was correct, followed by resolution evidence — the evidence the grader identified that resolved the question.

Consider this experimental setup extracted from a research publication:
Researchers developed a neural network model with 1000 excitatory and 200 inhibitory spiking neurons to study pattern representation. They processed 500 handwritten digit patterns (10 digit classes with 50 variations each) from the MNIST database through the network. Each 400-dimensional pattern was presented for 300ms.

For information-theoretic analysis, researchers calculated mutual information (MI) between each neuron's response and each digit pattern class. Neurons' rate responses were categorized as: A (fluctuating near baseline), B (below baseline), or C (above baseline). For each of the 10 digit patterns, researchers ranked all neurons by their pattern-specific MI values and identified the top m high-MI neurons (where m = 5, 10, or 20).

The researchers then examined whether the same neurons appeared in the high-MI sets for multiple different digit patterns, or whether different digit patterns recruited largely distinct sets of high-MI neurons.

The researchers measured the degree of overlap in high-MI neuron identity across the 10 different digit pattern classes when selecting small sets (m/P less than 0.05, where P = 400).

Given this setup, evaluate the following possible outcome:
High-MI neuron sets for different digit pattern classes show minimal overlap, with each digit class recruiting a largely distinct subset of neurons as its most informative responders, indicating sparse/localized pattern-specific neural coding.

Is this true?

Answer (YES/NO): YES